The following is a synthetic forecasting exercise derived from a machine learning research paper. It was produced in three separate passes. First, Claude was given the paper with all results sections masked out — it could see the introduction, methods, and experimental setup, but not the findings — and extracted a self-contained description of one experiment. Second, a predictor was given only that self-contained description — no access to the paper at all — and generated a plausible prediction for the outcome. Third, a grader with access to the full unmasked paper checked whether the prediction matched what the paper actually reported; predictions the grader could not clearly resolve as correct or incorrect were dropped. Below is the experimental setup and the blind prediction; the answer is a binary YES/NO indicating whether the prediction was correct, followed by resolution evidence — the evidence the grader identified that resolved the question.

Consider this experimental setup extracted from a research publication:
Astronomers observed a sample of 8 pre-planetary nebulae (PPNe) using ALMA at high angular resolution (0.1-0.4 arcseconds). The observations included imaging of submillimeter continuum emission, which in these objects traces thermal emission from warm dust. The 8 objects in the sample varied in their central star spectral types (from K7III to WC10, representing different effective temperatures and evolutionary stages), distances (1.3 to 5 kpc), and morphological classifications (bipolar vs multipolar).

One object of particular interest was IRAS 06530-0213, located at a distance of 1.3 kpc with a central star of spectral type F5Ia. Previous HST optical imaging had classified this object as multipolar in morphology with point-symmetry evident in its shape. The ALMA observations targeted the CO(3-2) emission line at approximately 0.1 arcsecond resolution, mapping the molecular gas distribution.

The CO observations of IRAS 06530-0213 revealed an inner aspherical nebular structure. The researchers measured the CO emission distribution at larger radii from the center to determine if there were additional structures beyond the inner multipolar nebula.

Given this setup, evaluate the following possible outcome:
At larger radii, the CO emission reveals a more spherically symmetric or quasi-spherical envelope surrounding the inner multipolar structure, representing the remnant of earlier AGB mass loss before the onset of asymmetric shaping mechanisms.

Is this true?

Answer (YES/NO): NO